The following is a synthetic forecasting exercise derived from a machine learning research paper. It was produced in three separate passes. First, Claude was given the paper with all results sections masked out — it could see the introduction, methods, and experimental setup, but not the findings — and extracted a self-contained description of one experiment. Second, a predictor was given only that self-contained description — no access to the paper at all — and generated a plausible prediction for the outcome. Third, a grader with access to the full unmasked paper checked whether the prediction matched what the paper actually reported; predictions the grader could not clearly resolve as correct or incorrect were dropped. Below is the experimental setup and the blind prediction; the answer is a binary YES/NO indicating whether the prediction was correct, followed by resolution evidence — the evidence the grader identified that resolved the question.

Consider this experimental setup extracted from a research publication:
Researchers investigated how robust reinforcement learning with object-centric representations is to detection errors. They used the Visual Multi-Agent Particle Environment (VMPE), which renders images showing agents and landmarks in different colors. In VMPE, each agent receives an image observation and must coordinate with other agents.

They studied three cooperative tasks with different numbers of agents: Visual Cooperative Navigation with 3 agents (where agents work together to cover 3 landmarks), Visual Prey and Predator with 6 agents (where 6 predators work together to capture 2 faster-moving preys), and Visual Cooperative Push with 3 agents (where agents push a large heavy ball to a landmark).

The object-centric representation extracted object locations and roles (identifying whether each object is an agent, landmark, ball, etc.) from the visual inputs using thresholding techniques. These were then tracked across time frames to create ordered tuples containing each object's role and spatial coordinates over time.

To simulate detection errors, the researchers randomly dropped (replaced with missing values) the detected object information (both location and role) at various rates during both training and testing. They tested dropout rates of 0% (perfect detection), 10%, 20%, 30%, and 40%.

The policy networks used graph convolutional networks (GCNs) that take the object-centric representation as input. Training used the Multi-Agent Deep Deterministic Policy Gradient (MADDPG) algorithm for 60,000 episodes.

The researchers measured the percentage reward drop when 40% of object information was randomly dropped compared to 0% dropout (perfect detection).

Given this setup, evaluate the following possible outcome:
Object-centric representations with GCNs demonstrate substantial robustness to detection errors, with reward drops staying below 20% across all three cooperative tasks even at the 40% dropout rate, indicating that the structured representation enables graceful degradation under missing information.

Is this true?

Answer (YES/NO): YES